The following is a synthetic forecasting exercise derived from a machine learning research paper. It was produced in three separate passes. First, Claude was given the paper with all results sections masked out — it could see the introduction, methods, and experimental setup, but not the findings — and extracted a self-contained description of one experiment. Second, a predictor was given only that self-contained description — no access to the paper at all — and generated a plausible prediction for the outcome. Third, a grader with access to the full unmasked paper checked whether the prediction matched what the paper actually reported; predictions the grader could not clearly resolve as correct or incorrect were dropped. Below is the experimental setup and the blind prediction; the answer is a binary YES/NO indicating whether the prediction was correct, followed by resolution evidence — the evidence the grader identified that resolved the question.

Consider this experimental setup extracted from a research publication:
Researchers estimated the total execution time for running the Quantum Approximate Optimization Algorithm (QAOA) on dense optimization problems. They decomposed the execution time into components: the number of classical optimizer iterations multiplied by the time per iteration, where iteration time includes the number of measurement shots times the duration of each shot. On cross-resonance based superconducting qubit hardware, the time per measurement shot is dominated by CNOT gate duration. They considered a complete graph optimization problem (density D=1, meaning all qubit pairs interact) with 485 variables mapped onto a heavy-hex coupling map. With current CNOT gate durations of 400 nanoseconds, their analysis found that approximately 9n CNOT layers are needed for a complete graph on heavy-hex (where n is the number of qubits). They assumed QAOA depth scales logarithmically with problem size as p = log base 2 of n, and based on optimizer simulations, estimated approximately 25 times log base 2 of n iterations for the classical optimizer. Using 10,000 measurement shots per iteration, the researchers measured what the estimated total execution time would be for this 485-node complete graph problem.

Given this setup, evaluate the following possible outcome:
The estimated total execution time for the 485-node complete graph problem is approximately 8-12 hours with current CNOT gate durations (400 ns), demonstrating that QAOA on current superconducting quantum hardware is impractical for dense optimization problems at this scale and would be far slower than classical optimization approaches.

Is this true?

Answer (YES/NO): YES